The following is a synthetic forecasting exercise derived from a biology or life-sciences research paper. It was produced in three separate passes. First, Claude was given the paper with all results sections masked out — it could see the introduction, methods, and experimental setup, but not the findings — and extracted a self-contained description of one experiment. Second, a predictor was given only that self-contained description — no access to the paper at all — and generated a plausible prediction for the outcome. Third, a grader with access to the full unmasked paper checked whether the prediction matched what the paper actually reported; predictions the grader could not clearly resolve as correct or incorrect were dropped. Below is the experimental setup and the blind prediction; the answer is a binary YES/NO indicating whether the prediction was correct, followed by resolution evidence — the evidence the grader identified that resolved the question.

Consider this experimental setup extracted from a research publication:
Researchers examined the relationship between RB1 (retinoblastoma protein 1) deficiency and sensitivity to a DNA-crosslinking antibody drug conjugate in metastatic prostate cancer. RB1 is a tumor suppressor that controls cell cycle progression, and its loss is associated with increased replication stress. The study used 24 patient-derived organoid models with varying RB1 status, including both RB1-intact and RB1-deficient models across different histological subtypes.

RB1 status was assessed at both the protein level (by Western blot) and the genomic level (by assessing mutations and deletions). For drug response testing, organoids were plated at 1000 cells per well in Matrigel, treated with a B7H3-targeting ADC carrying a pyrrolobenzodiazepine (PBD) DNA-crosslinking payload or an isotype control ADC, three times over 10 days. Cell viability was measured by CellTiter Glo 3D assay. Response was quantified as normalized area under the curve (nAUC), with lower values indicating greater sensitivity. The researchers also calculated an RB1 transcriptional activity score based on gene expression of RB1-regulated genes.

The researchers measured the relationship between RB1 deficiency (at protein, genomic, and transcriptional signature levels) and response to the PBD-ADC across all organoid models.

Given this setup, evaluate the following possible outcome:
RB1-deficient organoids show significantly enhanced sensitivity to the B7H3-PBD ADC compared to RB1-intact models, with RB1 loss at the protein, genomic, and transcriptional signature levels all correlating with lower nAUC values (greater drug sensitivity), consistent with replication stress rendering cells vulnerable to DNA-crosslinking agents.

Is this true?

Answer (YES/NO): YES